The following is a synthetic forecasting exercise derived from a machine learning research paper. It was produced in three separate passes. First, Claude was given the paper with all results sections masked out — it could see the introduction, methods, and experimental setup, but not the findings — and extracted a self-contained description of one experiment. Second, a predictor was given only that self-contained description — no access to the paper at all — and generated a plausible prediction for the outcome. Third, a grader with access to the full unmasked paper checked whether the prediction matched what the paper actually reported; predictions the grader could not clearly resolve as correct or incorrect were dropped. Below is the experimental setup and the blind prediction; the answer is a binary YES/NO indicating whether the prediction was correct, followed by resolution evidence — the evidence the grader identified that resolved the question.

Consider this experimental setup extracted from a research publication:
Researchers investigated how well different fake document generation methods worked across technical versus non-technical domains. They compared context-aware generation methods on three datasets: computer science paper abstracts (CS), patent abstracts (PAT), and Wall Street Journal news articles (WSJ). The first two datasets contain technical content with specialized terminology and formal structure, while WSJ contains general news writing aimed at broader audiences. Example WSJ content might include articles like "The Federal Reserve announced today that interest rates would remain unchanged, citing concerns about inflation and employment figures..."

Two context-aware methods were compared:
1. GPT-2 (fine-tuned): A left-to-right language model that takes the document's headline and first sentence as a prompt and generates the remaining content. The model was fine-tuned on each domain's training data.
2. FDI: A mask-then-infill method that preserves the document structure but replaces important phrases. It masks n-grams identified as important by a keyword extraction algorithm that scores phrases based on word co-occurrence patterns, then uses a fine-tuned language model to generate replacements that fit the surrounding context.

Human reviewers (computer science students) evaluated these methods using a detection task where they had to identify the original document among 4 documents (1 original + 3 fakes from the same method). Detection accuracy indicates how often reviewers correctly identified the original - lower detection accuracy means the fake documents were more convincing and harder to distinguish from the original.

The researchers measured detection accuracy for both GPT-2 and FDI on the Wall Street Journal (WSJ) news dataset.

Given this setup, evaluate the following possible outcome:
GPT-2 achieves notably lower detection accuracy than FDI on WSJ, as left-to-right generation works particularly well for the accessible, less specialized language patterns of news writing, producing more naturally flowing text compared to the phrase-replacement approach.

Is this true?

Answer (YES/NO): YES